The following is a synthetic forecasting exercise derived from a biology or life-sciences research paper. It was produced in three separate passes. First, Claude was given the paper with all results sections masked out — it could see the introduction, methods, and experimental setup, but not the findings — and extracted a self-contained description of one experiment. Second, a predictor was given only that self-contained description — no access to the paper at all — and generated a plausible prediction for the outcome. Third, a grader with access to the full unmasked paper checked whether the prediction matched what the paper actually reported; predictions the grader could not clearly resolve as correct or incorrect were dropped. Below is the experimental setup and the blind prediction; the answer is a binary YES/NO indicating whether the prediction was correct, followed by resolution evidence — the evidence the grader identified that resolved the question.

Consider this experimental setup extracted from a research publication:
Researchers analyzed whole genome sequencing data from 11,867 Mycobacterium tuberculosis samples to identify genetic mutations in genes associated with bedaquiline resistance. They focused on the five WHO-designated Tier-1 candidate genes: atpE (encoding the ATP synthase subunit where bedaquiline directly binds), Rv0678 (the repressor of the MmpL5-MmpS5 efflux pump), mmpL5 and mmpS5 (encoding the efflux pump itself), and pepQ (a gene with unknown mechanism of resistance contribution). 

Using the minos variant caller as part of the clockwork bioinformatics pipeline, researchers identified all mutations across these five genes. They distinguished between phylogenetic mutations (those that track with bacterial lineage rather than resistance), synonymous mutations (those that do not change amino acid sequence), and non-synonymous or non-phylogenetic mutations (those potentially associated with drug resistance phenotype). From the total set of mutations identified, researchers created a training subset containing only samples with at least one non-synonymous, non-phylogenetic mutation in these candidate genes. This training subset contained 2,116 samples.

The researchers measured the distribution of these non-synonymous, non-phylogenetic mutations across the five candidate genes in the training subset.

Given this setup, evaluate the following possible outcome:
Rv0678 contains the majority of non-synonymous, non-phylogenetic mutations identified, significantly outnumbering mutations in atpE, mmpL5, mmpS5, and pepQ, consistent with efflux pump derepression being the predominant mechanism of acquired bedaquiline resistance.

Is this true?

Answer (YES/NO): NO